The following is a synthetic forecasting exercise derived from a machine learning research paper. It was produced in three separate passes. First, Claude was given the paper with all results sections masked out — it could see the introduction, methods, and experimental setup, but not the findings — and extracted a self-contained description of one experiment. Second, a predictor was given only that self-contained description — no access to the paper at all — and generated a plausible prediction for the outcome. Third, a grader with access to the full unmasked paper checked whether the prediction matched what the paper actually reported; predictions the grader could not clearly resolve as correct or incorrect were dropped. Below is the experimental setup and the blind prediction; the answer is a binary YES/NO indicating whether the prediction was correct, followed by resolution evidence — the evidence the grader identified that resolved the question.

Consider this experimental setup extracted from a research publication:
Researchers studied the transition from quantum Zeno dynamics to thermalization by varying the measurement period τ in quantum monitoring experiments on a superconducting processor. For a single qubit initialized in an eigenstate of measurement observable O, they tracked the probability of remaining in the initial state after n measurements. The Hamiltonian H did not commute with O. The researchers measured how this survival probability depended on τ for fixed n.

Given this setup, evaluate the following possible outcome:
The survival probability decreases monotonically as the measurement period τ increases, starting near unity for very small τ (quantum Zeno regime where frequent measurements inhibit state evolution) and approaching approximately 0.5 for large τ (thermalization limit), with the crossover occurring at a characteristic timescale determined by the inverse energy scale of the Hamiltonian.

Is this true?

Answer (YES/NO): NO